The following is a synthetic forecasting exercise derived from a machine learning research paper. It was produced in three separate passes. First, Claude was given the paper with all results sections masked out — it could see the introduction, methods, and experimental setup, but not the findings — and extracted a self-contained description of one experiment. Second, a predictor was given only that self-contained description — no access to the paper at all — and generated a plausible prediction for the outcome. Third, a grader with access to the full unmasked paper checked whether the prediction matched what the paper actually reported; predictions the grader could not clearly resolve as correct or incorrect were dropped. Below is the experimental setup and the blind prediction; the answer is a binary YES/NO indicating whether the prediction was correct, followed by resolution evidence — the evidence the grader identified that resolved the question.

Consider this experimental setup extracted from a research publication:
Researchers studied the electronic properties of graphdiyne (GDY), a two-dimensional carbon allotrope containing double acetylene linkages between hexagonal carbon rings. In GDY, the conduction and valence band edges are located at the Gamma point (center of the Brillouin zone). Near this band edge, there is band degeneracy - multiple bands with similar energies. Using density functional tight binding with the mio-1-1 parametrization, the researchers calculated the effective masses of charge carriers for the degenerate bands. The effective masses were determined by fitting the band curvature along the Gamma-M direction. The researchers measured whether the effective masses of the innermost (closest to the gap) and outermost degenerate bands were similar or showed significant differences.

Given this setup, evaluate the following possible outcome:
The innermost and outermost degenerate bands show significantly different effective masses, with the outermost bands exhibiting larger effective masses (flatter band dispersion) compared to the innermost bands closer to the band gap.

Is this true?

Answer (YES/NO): NO